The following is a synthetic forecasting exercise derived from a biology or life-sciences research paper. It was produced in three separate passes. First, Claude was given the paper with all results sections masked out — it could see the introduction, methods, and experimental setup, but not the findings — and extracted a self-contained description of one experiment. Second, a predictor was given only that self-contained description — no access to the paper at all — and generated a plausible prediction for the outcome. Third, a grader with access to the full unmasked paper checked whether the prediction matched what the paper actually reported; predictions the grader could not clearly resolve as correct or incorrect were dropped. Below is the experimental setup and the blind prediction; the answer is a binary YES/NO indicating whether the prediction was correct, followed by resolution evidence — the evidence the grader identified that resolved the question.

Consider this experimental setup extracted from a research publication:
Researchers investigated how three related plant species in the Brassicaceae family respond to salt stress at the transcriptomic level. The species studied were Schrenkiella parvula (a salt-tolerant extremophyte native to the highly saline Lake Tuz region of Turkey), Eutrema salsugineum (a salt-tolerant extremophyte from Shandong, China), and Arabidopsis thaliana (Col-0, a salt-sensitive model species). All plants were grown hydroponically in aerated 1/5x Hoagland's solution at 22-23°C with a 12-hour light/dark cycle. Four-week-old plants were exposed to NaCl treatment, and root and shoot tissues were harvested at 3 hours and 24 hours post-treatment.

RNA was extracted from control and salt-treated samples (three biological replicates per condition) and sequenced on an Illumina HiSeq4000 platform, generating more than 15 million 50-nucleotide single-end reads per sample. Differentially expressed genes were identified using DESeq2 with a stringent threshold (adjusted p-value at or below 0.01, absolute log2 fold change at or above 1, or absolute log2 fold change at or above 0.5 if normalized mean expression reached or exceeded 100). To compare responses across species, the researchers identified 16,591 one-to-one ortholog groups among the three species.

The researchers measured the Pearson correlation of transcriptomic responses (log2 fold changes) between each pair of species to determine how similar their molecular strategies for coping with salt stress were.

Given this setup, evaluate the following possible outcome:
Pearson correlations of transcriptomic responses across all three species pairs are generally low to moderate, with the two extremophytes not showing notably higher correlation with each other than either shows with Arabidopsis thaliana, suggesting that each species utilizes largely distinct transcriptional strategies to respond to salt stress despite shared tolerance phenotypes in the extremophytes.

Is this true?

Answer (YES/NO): YES